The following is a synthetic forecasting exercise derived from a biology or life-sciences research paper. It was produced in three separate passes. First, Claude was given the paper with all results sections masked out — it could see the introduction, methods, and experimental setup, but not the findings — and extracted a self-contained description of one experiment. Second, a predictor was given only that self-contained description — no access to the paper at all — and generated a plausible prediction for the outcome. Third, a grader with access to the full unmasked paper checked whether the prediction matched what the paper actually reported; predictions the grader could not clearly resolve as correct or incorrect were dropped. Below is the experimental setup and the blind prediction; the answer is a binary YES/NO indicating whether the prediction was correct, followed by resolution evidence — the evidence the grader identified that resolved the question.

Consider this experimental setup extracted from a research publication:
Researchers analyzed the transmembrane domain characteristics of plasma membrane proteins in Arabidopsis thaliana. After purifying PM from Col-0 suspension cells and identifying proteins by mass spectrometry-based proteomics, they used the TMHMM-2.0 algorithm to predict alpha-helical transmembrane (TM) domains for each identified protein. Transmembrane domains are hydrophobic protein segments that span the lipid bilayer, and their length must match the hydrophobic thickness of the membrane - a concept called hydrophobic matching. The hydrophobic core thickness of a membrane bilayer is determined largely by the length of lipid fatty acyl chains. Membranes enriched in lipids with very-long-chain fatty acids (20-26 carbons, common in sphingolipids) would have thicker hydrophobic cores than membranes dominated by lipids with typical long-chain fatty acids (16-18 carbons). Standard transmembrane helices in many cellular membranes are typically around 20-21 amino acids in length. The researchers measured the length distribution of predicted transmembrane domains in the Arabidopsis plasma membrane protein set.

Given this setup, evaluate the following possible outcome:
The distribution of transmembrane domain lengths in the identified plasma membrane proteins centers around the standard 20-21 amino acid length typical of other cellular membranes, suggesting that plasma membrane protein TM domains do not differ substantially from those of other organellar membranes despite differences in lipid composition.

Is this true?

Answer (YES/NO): NO